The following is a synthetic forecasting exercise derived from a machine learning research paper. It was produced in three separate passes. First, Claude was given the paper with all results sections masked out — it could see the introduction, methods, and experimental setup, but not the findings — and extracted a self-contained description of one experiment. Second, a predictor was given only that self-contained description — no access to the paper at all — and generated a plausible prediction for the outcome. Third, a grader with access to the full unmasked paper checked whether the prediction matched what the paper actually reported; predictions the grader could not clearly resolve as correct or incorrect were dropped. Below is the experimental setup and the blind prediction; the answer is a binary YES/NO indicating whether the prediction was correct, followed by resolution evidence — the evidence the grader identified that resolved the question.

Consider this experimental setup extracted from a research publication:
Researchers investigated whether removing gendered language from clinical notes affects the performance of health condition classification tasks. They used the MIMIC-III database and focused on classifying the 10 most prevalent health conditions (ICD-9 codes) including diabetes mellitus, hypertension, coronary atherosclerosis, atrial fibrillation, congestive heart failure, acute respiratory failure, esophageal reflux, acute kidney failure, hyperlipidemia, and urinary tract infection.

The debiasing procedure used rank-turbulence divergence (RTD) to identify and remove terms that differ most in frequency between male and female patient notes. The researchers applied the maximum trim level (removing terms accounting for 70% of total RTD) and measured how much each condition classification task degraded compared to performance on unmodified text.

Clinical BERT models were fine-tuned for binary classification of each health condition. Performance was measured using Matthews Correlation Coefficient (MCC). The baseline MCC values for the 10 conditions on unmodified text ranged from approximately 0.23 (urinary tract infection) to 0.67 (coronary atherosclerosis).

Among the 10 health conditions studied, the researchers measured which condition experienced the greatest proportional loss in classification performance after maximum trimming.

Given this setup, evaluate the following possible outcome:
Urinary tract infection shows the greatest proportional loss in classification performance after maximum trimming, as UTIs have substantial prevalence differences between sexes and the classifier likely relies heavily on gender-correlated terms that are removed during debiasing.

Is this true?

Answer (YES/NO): YES